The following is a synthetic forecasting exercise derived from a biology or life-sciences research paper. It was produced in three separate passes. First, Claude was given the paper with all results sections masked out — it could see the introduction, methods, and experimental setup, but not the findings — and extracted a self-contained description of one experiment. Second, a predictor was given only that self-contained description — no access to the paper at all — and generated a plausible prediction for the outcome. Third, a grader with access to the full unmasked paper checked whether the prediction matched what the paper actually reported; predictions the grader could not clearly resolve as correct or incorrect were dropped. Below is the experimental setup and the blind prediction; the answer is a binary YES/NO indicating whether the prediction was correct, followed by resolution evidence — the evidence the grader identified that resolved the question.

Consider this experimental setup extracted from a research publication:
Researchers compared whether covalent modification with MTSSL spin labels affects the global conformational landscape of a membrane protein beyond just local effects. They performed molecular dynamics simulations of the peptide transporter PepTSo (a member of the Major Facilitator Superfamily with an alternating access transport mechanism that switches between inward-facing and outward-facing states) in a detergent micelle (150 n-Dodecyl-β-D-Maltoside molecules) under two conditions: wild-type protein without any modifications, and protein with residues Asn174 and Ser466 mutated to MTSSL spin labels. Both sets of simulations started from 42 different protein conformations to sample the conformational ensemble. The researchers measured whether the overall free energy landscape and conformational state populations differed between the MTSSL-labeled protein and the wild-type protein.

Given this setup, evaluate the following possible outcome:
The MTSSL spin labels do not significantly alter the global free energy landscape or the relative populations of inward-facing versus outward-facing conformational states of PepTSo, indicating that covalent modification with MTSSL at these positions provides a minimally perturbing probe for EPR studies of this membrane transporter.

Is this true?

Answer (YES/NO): YES